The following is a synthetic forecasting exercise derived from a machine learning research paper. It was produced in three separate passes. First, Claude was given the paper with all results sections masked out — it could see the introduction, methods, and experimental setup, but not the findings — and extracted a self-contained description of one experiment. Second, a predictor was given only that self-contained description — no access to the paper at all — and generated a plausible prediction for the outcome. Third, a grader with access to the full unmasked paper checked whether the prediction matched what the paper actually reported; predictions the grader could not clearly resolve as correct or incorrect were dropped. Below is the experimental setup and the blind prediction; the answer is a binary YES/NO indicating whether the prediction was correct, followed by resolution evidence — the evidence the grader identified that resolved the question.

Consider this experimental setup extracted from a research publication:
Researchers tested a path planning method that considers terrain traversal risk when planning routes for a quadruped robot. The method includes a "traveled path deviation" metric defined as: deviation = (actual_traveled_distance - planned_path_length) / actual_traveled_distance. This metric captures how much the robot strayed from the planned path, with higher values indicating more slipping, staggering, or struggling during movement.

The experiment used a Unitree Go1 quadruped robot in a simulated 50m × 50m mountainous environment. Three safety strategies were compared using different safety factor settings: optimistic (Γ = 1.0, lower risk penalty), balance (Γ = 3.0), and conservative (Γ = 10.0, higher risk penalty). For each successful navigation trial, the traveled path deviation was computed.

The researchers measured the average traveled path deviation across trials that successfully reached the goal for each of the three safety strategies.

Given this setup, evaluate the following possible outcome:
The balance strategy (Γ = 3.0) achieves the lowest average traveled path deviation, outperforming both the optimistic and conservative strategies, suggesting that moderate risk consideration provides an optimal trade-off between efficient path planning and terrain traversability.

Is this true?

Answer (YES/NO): YES